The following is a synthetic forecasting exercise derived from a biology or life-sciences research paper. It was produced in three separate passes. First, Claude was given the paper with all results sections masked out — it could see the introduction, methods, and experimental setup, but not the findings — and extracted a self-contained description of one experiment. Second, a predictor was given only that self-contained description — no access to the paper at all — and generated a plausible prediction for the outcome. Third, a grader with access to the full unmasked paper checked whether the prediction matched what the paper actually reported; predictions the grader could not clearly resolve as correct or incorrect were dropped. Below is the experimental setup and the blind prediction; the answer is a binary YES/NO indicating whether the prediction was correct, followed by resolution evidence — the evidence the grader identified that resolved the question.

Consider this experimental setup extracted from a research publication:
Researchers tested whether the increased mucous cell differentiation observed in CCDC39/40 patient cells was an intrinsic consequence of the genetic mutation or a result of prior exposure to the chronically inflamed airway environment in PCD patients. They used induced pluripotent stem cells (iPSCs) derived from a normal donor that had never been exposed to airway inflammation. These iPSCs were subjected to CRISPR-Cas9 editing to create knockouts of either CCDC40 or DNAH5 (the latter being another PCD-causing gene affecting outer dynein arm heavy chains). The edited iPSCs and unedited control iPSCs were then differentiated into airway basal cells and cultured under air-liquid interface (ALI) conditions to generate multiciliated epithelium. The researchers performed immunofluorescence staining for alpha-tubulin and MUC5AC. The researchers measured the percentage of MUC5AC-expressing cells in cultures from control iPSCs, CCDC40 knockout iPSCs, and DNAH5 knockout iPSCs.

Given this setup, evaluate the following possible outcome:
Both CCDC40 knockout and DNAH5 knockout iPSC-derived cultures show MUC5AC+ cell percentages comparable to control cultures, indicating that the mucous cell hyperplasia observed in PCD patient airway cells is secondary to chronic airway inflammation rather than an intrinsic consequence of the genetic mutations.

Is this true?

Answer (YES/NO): NO